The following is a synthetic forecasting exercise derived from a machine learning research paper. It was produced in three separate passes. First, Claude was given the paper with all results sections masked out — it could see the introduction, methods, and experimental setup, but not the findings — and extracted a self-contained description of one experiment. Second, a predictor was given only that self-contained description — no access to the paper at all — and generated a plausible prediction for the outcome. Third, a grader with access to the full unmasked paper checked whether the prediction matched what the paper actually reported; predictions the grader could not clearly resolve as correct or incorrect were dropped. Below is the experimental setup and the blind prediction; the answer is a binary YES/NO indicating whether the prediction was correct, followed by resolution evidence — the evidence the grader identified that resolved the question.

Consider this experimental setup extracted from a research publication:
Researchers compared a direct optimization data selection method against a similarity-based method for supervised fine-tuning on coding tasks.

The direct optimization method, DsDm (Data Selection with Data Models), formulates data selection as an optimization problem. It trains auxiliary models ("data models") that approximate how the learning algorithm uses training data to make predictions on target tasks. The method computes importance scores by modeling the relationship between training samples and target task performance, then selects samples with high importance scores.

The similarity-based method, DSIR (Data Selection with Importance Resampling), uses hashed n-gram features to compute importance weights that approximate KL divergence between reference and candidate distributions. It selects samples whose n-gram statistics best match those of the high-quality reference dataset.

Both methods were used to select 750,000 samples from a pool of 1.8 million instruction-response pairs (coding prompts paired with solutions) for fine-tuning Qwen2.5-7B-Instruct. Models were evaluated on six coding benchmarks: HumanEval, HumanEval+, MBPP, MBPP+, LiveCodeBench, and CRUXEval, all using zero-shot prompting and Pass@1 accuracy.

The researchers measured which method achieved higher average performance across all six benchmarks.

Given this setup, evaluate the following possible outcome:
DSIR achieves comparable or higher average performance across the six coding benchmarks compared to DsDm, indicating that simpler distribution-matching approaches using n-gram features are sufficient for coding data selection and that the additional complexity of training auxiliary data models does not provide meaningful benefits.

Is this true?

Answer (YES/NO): NO